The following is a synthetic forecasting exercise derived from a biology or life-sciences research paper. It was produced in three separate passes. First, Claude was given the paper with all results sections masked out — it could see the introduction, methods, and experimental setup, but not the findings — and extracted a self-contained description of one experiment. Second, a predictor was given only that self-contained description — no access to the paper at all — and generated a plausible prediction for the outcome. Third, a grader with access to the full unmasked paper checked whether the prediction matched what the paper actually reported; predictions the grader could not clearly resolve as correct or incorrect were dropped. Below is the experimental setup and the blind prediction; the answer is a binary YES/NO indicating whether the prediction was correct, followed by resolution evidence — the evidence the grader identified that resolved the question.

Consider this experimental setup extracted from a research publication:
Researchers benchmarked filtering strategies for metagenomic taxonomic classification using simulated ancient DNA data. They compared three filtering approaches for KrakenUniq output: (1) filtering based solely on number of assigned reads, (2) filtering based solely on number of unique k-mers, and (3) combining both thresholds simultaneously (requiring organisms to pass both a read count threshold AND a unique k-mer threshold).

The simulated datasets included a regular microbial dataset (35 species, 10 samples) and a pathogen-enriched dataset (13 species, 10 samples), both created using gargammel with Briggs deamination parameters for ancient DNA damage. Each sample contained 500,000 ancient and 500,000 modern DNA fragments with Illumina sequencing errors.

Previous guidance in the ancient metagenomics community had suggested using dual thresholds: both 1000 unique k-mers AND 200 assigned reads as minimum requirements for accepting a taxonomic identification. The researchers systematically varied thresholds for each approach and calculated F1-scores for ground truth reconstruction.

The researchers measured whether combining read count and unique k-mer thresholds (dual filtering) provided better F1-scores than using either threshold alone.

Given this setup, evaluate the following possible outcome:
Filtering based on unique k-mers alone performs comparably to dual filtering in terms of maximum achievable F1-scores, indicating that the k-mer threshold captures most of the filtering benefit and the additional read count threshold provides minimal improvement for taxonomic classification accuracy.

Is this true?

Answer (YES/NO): YES